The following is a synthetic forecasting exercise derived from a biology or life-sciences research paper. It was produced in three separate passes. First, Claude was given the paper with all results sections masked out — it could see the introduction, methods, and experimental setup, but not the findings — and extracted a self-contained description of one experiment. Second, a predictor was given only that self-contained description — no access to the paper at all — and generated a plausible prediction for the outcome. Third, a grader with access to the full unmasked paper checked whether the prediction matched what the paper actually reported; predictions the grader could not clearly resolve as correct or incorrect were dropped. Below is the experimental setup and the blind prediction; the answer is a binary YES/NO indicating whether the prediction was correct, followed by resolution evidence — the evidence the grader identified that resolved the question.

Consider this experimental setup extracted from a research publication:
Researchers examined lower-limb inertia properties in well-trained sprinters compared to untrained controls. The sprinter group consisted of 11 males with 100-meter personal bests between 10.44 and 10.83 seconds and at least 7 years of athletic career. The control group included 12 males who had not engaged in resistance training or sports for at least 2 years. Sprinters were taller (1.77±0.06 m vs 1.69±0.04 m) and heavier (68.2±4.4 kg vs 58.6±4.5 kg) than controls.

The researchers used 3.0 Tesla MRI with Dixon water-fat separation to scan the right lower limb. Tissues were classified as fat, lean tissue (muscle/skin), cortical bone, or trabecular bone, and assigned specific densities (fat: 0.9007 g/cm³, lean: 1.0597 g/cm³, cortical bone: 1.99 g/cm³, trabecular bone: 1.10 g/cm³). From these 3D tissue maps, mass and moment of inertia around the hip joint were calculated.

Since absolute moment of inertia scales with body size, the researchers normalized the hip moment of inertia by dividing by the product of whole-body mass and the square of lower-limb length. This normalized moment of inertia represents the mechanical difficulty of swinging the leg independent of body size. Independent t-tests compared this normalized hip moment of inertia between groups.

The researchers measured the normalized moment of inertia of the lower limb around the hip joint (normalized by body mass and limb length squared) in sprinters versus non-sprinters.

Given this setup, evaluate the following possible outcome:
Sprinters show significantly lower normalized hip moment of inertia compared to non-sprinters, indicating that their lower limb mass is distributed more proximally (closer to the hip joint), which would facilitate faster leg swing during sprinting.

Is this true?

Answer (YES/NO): NO